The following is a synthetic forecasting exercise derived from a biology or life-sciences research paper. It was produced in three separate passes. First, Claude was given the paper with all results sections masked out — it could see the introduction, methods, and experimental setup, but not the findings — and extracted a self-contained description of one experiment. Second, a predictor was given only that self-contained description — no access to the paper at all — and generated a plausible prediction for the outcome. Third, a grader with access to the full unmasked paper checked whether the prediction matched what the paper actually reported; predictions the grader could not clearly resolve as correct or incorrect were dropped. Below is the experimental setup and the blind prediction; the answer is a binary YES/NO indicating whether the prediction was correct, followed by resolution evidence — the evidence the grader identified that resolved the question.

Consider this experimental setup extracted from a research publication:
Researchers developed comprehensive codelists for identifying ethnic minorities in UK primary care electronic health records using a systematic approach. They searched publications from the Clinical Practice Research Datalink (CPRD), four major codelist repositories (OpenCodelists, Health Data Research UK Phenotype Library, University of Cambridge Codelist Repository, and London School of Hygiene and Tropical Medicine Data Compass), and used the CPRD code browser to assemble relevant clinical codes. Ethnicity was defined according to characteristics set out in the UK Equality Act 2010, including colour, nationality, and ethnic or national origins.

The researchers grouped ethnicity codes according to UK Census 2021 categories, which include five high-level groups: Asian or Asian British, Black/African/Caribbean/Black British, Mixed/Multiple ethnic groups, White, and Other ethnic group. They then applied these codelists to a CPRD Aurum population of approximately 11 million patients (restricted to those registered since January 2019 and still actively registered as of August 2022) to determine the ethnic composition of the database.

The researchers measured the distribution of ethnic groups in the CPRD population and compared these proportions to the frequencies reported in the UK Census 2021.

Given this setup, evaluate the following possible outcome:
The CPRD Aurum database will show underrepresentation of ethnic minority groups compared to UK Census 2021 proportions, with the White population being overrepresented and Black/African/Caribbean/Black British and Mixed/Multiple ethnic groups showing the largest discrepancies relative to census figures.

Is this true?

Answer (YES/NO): NO